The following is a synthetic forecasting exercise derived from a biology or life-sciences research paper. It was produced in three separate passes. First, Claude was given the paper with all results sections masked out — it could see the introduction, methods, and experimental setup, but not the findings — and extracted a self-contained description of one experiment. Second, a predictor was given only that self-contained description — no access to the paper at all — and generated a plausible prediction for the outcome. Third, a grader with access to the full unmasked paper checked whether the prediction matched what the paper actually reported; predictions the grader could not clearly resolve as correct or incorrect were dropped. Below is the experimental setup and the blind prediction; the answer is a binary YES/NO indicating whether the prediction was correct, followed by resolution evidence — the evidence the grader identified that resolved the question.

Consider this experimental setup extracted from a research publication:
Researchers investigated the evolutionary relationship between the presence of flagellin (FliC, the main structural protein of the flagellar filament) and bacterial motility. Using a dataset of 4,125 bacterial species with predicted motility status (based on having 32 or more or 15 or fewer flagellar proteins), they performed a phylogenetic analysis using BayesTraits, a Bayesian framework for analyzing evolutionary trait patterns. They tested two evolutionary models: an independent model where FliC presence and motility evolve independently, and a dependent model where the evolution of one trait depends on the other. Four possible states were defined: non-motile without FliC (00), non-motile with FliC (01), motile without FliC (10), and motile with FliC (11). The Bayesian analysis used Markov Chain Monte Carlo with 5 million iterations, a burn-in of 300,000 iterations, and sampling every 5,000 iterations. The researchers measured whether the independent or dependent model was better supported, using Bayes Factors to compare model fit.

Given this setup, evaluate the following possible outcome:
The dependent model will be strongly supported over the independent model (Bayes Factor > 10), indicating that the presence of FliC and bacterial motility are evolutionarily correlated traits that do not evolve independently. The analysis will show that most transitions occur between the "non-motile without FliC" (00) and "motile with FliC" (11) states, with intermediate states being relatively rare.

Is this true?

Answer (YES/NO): YES